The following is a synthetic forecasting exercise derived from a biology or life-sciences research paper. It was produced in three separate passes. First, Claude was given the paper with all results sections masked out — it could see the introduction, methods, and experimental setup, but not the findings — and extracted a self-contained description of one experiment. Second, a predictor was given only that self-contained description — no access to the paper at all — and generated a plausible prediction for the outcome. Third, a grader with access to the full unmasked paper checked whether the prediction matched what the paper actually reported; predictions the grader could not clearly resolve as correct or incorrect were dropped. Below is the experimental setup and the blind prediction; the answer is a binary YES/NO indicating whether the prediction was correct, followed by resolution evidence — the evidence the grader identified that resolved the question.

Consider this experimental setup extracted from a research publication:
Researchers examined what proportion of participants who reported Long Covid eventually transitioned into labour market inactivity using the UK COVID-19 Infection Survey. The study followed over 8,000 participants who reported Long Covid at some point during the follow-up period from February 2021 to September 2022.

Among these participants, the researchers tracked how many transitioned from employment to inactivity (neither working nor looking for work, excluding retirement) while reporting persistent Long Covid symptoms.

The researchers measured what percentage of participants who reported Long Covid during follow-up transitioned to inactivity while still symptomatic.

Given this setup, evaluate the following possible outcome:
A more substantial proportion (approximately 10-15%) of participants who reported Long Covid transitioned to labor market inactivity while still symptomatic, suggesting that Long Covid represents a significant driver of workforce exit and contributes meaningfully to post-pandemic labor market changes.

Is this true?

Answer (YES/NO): NO